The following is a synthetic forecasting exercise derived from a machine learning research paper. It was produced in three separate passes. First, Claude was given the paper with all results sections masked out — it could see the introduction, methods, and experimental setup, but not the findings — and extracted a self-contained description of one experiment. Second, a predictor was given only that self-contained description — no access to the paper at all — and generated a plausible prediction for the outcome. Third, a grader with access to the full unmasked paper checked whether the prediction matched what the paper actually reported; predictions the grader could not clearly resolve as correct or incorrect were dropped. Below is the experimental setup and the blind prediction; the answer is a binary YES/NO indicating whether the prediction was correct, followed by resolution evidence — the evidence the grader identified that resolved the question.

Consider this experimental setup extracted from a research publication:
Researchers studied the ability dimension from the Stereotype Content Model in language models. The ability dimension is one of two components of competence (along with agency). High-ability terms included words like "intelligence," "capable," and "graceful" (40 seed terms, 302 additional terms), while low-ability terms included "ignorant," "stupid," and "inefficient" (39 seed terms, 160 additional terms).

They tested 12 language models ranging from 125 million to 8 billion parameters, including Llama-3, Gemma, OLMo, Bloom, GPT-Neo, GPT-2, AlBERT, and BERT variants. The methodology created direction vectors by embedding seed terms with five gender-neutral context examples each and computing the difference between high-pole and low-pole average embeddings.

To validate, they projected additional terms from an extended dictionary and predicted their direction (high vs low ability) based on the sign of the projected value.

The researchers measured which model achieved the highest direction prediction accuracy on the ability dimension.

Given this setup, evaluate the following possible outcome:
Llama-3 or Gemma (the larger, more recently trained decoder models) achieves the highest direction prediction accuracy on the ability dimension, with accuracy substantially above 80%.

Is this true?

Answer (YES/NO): NO